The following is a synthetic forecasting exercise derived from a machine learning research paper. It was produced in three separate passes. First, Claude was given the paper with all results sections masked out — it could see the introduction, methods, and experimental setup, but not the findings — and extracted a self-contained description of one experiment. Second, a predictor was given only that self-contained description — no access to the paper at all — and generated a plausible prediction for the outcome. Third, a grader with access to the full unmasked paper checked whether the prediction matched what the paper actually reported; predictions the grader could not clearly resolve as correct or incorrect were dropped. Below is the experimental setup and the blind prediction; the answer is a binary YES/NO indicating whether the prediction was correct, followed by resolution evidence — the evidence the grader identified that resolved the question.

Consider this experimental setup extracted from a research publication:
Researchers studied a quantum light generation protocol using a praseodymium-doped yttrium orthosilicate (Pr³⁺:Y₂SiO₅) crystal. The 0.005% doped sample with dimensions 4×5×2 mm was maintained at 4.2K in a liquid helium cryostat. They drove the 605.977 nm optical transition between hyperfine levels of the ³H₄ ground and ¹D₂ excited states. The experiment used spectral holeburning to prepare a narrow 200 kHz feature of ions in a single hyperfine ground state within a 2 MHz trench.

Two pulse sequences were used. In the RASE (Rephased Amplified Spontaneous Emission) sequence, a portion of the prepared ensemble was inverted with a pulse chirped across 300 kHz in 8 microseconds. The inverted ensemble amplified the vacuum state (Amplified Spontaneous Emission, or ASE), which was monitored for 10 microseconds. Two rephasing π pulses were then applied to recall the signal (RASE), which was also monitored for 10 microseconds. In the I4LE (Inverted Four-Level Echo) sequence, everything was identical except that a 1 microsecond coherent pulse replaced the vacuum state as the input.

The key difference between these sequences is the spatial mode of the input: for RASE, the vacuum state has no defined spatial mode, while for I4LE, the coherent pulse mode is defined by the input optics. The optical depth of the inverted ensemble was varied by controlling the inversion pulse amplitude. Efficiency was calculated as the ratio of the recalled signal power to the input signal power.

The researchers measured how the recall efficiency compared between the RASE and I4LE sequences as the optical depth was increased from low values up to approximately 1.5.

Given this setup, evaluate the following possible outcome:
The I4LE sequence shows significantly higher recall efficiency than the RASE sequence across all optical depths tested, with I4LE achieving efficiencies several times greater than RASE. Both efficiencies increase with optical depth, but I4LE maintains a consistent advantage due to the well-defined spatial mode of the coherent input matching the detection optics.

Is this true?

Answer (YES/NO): NO